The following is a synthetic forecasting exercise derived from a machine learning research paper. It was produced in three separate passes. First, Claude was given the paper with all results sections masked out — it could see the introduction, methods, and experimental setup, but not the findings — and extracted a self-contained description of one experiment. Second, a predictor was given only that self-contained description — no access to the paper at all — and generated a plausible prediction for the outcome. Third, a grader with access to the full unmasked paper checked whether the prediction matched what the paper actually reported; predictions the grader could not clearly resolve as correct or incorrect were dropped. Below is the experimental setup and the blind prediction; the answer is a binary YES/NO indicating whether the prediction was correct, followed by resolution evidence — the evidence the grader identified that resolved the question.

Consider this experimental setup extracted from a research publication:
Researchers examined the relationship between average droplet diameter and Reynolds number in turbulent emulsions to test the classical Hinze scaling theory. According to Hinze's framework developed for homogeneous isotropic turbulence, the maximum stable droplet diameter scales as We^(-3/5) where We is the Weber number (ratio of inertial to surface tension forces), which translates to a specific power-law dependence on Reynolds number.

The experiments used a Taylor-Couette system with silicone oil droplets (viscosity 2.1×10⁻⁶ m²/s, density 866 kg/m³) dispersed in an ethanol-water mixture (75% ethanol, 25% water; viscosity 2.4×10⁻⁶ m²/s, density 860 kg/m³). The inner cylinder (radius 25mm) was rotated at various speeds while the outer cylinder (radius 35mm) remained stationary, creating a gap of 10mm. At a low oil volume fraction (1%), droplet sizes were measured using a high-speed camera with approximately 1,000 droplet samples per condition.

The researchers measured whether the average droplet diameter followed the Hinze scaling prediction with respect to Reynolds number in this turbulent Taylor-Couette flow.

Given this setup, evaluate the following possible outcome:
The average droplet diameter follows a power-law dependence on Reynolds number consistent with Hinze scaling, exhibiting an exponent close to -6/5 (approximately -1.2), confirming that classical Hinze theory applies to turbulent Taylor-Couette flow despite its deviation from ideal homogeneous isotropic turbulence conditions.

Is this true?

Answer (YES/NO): YES